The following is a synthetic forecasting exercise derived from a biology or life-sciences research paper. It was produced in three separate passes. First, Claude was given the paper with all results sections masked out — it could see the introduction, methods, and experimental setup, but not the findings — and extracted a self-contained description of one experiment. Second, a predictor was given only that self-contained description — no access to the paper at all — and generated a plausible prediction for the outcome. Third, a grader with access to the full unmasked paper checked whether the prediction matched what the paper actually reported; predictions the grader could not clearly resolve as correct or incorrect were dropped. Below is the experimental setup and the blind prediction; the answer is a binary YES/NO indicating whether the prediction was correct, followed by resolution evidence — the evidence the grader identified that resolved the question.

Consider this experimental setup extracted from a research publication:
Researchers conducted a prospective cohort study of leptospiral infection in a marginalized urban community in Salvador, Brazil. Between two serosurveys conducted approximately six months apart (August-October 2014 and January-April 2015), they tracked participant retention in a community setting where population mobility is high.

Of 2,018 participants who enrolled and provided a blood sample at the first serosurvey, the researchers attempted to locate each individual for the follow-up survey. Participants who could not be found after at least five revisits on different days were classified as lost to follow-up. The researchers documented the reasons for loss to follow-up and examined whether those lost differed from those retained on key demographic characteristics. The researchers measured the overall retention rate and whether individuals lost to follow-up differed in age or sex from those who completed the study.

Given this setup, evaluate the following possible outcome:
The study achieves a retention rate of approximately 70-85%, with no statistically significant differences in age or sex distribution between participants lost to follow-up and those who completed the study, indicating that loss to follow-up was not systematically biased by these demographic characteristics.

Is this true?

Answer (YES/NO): NO